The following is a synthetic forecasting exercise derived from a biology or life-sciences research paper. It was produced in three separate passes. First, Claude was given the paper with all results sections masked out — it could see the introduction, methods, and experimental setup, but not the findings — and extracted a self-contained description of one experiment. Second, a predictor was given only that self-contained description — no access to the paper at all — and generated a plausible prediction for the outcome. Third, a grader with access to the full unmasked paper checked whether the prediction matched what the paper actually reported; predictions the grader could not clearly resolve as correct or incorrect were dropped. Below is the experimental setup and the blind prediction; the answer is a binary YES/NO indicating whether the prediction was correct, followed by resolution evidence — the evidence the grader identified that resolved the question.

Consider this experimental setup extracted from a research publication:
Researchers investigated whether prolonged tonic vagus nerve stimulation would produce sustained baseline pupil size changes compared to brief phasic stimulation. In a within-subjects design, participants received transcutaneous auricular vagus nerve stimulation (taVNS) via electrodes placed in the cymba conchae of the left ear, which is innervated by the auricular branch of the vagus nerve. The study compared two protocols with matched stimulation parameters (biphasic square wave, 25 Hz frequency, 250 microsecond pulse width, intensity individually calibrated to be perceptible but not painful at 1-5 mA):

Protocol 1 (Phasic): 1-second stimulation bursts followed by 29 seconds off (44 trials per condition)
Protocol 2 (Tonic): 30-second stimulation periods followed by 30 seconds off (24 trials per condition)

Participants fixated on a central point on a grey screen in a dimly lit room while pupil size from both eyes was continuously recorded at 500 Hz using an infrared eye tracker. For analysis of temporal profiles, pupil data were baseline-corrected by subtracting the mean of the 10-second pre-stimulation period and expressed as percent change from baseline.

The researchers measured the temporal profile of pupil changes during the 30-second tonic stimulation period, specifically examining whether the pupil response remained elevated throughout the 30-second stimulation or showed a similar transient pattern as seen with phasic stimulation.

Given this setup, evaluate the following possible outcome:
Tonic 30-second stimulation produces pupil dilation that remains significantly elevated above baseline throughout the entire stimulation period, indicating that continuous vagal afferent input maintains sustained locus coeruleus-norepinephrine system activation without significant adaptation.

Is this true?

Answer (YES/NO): NO